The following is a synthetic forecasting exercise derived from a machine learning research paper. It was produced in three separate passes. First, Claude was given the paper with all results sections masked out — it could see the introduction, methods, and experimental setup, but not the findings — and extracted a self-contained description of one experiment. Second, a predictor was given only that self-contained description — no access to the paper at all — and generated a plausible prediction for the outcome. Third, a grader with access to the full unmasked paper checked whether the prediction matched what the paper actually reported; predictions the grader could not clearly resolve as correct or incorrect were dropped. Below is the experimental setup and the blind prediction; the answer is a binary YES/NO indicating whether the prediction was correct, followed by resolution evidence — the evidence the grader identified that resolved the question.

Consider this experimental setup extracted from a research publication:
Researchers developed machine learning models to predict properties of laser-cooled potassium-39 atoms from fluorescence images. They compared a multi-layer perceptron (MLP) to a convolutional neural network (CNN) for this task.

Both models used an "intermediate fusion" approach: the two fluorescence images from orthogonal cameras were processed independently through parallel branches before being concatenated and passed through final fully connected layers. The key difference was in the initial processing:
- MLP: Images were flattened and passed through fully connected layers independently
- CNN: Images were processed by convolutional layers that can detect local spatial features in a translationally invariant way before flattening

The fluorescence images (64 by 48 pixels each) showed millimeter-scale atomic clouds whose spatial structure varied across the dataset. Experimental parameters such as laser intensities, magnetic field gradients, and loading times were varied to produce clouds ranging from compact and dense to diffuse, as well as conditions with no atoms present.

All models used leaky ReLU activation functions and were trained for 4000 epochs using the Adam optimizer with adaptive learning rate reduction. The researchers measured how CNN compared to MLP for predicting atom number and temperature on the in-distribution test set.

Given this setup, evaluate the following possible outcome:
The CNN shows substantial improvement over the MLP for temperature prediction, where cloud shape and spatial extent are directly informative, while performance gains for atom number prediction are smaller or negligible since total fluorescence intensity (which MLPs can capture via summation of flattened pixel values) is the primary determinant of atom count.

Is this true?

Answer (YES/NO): NO